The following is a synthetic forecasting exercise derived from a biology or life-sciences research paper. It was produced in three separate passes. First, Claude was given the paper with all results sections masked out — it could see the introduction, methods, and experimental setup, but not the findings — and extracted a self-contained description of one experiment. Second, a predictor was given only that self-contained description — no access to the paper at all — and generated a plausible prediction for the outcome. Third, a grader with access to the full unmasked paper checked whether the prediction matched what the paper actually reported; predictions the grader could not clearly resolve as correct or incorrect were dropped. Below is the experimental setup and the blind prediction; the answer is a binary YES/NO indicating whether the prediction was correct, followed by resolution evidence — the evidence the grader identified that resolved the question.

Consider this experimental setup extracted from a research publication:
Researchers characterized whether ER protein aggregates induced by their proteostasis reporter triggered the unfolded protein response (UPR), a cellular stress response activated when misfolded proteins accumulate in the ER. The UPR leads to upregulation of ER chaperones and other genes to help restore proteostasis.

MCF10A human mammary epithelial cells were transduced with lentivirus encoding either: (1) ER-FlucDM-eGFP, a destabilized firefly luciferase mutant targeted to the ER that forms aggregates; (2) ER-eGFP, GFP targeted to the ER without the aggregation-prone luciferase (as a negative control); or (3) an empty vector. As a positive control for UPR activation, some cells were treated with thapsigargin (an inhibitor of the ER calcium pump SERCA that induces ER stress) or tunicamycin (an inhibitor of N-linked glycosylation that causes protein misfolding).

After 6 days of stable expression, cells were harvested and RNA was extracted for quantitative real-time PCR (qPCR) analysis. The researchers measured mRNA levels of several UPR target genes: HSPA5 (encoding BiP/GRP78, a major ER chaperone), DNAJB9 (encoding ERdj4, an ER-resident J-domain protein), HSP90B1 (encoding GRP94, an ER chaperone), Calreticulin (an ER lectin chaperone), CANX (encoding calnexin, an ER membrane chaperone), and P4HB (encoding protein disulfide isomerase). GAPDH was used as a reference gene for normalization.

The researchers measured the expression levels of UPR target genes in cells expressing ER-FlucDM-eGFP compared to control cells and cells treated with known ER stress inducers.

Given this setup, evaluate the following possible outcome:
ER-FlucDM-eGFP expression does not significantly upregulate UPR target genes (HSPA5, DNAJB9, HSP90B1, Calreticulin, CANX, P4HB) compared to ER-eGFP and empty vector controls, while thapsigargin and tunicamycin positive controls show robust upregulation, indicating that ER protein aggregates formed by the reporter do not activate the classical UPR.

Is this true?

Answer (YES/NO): NO